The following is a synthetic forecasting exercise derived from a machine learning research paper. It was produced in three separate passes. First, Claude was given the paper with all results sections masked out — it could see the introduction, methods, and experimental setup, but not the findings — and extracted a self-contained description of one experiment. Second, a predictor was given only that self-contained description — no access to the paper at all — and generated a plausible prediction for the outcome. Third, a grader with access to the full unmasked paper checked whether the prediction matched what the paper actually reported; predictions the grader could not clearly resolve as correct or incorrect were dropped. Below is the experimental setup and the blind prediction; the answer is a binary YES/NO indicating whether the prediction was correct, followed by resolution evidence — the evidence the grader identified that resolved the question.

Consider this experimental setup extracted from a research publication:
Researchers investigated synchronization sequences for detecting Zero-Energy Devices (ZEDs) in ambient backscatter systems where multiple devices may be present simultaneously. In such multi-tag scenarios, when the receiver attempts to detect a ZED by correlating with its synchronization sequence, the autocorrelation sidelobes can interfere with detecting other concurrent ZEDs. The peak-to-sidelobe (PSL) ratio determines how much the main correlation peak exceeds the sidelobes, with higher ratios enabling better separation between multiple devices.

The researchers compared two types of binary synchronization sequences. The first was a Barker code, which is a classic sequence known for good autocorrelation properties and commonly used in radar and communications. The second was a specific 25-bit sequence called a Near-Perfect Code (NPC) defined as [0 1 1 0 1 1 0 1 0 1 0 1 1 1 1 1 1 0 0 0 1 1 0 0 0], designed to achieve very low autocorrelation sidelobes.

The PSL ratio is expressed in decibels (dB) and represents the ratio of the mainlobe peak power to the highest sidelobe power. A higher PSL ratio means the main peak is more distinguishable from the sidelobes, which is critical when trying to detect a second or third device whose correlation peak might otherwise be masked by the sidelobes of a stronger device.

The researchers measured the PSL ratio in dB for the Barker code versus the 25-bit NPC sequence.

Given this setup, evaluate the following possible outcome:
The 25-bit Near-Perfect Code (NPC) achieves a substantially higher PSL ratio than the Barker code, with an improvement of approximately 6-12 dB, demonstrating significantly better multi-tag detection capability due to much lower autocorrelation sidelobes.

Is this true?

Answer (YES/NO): YES